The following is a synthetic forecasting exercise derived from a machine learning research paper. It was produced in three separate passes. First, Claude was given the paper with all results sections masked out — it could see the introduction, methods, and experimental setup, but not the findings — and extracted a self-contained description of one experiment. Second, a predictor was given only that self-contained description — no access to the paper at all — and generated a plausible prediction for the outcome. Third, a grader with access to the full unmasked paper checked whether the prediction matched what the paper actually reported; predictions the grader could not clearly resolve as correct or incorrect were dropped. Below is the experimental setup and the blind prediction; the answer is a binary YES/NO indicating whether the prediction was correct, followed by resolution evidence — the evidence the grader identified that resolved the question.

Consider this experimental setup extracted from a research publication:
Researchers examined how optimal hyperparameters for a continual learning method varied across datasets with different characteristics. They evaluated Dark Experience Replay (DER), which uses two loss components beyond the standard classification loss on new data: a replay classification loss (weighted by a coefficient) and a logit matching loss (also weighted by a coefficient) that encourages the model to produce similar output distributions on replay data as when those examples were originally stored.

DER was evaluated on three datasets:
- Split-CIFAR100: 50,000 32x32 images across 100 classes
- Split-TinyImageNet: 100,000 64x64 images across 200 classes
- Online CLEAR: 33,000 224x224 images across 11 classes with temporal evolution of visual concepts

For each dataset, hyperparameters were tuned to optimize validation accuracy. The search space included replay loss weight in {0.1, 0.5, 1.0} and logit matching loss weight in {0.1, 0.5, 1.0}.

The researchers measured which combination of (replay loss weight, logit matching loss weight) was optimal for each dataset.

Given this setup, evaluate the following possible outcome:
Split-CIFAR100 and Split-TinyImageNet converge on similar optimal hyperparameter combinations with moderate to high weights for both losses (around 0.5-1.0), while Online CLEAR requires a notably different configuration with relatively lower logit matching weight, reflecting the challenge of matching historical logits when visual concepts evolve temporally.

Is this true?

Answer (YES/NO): NO